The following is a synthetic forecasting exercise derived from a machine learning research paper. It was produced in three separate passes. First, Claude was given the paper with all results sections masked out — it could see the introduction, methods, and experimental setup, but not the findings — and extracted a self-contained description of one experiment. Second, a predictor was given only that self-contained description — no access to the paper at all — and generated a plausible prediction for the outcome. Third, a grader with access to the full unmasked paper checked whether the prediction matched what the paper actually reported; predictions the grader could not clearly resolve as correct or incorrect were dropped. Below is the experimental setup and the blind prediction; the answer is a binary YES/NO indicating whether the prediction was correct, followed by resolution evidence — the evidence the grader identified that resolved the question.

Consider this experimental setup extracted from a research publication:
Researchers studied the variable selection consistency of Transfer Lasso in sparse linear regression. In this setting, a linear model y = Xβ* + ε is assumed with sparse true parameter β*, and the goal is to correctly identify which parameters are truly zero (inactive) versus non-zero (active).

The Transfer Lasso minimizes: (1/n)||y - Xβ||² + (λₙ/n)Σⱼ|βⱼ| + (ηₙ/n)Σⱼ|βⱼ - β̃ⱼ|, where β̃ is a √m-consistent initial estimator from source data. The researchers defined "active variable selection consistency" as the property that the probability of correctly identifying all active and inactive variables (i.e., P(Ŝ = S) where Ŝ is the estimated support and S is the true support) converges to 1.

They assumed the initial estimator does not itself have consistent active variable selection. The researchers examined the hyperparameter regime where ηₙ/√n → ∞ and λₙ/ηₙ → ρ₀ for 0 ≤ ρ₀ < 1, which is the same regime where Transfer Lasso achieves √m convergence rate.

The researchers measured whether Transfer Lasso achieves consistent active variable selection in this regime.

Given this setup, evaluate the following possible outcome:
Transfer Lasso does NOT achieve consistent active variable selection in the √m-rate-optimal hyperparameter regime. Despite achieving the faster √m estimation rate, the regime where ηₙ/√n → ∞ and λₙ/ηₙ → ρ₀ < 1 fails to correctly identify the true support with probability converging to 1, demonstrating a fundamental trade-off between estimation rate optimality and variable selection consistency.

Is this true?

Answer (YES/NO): YES